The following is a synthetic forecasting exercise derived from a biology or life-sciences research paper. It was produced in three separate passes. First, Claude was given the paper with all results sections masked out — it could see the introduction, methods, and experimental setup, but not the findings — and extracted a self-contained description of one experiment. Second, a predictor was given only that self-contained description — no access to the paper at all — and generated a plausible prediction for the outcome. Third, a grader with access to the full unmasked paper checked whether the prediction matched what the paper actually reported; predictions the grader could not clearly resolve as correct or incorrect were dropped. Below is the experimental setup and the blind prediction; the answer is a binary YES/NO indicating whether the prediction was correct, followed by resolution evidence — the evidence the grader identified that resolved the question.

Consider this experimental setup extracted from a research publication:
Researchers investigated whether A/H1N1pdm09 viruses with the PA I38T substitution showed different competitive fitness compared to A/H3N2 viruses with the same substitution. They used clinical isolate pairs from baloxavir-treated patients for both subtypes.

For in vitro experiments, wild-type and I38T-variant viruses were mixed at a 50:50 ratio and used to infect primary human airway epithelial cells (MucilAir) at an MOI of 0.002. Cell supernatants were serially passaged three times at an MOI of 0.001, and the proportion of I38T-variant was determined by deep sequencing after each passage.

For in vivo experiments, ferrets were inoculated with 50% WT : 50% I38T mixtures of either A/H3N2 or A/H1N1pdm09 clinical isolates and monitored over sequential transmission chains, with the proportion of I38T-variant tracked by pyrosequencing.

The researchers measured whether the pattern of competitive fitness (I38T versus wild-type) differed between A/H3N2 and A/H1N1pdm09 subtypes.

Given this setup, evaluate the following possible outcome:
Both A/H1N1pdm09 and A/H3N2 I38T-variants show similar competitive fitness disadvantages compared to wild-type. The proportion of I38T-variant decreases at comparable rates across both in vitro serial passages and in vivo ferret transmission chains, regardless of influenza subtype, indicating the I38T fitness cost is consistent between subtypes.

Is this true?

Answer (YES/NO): NO